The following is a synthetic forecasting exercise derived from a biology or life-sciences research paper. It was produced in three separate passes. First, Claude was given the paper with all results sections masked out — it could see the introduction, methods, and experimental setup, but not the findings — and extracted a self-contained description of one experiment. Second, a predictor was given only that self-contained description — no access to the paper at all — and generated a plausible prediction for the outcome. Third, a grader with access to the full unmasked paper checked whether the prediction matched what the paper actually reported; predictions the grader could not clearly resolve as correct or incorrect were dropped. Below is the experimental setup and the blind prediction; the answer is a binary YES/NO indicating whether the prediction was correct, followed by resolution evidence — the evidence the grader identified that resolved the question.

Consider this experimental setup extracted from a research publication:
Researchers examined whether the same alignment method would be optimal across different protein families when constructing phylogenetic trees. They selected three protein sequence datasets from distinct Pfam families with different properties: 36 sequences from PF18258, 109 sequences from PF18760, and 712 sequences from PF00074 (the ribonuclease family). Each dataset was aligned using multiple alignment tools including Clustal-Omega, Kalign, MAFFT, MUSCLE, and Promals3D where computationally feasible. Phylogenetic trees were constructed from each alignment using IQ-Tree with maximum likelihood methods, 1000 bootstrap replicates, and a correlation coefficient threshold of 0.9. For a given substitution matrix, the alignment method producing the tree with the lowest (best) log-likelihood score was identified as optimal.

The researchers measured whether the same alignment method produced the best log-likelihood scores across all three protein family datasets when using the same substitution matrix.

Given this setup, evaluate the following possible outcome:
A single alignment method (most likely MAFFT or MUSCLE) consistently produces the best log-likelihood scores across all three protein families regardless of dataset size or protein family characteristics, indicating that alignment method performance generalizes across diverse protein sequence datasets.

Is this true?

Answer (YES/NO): NO